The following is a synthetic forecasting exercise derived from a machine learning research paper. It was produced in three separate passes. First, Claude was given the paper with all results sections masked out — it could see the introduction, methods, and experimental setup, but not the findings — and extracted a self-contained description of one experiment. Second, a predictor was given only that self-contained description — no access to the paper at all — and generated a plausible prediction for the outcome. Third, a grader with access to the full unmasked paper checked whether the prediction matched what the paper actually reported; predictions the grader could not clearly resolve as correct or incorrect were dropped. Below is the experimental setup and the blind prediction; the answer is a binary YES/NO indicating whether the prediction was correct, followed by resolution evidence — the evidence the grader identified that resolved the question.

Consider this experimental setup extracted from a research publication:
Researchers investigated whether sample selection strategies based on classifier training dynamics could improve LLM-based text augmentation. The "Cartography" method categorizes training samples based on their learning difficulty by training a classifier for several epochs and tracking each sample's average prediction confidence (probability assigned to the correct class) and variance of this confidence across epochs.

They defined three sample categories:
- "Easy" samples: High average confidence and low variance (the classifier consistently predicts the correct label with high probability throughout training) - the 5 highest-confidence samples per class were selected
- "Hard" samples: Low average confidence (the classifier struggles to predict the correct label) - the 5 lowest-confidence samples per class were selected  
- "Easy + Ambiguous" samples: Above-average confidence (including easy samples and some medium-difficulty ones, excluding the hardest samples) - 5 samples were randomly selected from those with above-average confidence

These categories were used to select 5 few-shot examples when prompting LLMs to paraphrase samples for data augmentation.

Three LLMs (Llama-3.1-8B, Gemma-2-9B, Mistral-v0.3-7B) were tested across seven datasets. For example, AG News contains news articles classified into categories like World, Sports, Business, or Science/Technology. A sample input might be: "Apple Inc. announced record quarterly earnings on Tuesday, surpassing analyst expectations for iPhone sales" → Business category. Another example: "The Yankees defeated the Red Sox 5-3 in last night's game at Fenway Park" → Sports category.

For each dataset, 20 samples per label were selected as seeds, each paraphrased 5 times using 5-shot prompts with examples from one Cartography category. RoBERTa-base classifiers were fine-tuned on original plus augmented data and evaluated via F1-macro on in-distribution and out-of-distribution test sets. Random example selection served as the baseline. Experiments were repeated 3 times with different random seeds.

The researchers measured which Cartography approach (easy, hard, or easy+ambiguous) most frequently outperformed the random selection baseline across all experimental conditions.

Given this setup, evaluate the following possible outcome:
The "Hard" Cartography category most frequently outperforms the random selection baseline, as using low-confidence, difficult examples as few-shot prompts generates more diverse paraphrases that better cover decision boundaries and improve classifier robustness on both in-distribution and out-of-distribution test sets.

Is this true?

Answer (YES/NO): NO